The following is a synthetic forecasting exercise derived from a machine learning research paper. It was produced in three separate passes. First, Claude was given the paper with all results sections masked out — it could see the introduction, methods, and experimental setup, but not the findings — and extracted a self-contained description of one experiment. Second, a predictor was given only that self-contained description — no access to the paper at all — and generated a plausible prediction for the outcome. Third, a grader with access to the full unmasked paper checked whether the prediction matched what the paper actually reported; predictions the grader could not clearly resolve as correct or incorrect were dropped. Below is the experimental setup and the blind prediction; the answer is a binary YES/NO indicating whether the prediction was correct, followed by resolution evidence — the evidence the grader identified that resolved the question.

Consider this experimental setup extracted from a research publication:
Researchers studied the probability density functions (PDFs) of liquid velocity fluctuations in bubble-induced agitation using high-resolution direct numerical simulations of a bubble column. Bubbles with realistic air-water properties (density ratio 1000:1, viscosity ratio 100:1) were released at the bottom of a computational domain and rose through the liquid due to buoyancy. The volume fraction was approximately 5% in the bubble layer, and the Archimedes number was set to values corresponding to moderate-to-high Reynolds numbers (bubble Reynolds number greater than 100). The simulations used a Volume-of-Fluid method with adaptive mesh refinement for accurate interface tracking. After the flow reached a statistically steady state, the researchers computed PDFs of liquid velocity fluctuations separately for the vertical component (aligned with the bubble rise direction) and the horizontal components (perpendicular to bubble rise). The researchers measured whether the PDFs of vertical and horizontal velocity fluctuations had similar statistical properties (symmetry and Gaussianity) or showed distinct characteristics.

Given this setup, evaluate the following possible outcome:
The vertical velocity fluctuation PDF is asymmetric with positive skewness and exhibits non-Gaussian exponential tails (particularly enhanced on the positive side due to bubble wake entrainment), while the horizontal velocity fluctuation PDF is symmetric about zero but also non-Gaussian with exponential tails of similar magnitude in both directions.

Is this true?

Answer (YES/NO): YES